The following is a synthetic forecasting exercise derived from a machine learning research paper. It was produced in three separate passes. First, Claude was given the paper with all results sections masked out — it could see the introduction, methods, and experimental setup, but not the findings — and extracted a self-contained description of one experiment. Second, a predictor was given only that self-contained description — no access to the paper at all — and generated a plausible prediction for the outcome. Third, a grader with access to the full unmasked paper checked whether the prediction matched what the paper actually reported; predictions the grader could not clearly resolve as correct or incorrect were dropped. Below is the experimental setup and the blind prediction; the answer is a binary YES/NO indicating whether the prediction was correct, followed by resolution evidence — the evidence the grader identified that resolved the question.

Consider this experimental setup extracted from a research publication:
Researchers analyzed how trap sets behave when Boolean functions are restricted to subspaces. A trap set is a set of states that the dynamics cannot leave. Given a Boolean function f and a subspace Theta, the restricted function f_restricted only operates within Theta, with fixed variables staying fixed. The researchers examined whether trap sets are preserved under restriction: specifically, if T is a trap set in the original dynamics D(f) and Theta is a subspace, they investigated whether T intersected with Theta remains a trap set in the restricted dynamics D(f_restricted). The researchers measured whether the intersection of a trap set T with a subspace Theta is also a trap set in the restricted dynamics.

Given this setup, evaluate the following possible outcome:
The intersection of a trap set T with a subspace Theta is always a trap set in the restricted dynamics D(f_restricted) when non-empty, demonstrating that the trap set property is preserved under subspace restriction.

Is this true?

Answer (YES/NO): YES